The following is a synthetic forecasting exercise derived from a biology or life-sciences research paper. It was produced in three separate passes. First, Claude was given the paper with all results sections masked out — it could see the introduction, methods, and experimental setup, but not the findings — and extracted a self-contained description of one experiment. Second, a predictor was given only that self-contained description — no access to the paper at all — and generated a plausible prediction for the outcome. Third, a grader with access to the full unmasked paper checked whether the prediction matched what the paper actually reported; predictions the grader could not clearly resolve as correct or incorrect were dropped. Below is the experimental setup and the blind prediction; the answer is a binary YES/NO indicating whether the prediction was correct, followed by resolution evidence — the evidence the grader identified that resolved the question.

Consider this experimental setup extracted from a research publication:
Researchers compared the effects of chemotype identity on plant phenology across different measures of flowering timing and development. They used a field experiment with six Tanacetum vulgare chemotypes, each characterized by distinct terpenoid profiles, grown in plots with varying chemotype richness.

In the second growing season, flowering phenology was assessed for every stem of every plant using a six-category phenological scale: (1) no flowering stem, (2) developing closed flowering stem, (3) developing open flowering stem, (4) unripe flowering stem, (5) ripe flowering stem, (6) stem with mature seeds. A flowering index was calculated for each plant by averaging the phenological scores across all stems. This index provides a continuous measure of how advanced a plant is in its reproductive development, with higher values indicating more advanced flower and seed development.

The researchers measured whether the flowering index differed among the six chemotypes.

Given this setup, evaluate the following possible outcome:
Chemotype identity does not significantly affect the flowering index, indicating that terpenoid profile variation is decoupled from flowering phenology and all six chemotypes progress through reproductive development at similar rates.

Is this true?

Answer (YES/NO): NO